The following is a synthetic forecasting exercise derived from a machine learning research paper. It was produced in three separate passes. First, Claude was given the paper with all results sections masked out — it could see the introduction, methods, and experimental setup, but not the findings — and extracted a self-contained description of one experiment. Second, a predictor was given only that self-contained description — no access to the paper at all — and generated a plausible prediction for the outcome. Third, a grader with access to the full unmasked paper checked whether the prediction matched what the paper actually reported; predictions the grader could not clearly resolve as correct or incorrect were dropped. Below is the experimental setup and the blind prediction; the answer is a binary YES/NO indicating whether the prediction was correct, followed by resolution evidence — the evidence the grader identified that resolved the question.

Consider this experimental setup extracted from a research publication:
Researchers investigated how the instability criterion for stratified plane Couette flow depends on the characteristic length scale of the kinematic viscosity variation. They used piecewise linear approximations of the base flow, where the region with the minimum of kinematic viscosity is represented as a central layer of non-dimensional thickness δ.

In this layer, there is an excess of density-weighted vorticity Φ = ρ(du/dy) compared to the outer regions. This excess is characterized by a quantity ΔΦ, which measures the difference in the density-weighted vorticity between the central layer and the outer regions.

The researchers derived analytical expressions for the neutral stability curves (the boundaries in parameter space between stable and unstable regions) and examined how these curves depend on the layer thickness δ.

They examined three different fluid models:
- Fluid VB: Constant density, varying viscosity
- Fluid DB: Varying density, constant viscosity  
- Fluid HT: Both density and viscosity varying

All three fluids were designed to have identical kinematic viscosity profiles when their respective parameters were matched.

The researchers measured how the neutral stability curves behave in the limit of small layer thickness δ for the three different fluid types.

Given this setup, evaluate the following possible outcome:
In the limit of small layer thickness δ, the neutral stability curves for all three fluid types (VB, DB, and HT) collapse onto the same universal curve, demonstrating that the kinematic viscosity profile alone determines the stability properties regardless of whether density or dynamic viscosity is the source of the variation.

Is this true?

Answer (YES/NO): YES